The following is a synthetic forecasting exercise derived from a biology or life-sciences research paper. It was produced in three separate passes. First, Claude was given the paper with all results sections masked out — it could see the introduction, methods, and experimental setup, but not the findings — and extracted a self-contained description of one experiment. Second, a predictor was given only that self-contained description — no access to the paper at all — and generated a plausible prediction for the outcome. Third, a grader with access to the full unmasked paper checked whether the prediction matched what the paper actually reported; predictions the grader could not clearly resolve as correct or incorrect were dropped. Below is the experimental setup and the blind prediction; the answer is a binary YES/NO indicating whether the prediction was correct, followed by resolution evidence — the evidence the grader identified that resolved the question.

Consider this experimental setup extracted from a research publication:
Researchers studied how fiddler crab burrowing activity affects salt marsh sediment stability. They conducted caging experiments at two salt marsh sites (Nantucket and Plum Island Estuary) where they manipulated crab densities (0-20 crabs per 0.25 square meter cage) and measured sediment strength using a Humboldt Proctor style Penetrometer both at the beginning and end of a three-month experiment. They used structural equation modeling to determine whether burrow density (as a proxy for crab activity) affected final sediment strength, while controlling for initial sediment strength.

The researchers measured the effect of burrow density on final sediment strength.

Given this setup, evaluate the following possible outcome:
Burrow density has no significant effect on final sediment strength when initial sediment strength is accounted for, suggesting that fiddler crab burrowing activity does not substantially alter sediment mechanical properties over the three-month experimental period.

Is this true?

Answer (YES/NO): NO